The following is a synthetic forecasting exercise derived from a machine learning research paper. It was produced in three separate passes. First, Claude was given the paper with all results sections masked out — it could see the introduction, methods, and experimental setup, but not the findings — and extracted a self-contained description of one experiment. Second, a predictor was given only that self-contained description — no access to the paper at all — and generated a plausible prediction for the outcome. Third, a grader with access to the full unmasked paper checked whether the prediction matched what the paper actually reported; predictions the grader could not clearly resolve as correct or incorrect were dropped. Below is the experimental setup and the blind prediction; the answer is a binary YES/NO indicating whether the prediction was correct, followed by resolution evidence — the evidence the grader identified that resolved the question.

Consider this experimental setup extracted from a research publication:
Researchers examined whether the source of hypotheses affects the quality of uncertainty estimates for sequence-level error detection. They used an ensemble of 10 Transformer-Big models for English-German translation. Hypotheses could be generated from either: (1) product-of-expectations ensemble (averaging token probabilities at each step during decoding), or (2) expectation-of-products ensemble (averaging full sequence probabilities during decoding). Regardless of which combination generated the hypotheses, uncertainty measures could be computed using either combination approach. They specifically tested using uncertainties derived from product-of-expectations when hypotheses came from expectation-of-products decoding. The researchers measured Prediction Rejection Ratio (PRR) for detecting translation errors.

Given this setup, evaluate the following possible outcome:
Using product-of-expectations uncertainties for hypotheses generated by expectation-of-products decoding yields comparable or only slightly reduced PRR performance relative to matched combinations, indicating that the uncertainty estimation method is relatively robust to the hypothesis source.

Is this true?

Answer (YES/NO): YES